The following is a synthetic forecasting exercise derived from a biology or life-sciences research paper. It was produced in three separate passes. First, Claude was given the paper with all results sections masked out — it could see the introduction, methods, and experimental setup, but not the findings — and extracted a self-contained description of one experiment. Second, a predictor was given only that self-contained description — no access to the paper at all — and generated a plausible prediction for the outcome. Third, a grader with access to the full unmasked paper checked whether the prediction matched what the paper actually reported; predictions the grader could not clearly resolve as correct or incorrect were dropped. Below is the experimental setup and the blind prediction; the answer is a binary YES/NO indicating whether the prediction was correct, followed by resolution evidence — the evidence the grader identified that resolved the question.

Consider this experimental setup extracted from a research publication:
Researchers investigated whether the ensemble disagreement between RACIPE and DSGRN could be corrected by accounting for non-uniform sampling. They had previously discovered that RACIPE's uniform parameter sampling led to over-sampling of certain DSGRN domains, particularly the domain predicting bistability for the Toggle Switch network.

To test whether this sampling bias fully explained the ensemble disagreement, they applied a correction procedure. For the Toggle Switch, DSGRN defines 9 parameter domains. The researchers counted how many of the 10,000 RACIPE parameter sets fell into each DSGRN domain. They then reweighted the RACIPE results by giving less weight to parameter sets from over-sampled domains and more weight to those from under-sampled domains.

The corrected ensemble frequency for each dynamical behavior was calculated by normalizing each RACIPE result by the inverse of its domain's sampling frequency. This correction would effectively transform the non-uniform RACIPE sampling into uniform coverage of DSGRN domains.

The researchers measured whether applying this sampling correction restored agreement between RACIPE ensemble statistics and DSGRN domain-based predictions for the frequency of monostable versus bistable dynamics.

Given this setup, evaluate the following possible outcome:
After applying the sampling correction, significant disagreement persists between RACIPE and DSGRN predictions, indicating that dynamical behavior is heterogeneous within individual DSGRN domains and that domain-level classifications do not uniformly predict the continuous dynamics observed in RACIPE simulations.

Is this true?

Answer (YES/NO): NO